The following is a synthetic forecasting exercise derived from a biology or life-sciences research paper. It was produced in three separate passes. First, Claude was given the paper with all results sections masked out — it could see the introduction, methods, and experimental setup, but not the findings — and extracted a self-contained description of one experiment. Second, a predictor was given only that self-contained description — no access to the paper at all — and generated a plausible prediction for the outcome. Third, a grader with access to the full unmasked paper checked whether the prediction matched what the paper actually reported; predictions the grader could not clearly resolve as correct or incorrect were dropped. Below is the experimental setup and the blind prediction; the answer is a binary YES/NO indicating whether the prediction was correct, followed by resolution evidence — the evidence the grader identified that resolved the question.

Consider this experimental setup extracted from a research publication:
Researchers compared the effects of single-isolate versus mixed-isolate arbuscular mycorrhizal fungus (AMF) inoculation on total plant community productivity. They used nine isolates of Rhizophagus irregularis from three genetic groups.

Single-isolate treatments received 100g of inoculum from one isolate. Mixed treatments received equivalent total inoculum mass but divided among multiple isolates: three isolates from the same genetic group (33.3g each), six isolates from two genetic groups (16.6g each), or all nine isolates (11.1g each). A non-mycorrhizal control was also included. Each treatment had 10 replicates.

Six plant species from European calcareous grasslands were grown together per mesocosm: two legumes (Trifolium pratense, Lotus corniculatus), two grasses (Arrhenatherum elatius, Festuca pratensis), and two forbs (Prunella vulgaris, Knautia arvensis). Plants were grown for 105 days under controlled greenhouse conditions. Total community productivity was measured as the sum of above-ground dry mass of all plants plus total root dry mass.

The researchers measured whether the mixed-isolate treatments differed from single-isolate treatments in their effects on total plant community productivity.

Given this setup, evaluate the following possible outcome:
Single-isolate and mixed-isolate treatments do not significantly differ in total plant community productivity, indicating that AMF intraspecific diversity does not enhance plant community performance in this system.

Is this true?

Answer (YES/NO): YES